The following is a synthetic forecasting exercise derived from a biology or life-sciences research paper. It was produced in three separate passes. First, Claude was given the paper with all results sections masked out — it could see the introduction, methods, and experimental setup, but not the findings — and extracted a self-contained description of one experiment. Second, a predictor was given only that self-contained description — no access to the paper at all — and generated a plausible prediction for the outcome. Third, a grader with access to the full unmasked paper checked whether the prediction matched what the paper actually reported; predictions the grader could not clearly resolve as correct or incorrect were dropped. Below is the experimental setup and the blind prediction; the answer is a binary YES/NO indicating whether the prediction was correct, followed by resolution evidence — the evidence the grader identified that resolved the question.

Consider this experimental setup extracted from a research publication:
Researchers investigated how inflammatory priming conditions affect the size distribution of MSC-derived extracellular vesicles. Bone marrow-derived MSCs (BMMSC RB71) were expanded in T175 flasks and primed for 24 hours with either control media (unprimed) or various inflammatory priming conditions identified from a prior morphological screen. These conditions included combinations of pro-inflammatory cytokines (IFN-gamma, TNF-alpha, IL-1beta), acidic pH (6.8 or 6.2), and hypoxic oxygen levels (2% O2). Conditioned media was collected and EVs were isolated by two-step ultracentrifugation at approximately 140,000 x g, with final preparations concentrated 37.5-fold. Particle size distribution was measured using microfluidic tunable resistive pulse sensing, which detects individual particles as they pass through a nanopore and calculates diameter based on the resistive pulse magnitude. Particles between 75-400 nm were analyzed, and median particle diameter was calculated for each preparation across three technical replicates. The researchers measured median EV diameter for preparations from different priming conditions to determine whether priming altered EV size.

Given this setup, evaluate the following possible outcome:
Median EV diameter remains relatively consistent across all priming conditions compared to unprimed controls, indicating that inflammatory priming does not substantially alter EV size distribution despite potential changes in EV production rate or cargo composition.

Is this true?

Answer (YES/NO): NO